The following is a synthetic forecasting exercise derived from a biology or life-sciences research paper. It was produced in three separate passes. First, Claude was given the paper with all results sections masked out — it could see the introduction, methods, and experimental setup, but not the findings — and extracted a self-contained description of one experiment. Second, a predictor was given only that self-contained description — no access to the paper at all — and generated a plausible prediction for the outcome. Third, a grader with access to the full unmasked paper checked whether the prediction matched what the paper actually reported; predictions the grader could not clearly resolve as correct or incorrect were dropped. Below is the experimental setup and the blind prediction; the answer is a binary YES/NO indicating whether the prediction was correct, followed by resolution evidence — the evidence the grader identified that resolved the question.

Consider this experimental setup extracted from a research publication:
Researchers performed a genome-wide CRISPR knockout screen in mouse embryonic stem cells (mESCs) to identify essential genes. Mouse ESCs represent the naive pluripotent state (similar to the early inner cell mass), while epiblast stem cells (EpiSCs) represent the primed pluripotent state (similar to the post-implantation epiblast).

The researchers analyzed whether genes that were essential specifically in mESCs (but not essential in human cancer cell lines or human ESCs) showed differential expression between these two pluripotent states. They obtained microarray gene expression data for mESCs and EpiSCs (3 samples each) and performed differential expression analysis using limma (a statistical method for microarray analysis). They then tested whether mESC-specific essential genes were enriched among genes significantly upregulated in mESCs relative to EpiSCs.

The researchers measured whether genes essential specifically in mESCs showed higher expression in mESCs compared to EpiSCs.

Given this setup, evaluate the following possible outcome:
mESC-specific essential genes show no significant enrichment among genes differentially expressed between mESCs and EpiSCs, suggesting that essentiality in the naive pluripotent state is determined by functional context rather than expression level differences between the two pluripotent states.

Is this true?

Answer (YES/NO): NO